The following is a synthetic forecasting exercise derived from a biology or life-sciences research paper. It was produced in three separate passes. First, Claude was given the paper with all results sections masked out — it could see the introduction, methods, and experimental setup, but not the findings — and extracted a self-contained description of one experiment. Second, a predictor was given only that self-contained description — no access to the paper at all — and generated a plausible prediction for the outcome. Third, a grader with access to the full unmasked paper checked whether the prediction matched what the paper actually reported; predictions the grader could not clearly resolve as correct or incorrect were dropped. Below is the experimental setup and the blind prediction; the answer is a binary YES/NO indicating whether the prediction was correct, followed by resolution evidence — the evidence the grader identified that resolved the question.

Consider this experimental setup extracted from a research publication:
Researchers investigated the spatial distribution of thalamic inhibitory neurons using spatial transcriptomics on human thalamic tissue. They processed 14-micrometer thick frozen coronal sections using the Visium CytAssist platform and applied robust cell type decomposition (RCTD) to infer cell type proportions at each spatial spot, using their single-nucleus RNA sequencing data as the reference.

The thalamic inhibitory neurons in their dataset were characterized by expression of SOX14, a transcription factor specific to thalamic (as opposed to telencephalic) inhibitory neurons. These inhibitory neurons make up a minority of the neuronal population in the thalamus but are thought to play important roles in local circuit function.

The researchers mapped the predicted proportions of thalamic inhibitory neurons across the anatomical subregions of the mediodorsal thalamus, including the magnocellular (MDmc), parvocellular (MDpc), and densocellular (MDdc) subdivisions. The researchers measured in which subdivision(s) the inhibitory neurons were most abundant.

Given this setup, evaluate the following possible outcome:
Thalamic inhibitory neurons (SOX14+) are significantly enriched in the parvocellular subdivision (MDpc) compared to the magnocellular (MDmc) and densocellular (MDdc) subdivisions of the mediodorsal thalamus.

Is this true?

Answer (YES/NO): NO